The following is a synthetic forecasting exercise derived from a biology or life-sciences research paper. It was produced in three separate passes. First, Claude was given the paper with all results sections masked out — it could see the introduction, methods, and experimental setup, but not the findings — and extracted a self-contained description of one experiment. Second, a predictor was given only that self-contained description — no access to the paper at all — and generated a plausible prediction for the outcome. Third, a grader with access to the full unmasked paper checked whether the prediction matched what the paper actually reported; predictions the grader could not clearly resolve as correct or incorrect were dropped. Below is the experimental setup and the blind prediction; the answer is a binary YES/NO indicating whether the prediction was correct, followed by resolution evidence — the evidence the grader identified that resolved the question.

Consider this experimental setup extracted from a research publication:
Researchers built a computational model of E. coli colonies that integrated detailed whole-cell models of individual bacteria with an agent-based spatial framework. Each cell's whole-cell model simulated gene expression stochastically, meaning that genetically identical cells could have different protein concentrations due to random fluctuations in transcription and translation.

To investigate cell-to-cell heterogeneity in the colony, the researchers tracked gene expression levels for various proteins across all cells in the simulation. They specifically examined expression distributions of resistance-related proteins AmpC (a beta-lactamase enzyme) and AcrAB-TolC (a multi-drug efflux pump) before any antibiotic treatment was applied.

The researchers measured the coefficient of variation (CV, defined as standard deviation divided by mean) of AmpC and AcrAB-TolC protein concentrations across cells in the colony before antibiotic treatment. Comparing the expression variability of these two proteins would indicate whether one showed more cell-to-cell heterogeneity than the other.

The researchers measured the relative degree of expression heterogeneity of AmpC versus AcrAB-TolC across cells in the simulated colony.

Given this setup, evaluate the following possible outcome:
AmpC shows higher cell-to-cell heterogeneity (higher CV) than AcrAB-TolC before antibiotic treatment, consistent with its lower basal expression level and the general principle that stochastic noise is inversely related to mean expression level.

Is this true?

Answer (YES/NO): YES